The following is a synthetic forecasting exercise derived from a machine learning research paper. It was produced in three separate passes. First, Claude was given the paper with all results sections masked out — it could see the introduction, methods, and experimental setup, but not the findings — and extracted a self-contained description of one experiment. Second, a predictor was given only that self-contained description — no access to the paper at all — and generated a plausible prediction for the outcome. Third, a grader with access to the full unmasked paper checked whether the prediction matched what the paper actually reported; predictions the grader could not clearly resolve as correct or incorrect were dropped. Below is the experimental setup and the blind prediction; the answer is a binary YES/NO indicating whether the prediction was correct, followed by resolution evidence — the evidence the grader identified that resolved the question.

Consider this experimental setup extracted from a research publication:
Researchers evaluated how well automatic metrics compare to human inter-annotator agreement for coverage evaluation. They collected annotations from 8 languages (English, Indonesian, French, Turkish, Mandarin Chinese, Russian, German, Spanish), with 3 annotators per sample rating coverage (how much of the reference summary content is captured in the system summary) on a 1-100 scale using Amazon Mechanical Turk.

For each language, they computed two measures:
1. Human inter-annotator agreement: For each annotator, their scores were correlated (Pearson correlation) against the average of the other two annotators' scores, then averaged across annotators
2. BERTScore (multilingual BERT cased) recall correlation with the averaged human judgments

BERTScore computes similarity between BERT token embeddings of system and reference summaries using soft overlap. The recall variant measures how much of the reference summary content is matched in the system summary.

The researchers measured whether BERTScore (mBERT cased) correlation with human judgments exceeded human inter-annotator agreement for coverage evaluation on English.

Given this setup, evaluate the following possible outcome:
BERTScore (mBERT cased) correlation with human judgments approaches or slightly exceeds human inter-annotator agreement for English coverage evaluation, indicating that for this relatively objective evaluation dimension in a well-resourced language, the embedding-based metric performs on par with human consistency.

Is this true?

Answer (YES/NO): NO